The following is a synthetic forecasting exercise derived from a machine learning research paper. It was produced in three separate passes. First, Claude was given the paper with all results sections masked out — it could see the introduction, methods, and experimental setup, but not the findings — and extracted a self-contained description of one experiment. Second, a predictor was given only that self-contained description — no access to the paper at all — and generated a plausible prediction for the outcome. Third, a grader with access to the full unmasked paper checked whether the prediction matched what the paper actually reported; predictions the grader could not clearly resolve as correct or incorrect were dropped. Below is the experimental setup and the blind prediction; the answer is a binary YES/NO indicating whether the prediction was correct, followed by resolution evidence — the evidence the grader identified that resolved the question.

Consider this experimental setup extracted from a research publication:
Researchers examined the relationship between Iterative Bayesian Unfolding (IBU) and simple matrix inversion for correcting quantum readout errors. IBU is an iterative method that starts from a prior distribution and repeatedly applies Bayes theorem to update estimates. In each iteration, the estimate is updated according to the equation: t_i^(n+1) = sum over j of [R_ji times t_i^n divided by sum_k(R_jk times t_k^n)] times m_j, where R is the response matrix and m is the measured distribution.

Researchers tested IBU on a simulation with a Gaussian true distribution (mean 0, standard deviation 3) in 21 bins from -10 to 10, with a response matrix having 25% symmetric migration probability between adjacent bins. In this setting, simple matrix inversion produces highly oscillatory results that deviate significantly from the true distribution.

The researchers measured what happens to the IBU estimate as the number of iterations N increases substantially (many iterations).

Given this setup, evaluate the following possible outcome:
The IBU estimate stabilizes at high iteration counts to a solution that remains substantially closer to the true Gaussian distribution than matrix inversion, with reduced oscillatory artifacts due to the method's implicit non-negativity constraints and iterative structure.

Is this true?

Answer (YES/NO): NO